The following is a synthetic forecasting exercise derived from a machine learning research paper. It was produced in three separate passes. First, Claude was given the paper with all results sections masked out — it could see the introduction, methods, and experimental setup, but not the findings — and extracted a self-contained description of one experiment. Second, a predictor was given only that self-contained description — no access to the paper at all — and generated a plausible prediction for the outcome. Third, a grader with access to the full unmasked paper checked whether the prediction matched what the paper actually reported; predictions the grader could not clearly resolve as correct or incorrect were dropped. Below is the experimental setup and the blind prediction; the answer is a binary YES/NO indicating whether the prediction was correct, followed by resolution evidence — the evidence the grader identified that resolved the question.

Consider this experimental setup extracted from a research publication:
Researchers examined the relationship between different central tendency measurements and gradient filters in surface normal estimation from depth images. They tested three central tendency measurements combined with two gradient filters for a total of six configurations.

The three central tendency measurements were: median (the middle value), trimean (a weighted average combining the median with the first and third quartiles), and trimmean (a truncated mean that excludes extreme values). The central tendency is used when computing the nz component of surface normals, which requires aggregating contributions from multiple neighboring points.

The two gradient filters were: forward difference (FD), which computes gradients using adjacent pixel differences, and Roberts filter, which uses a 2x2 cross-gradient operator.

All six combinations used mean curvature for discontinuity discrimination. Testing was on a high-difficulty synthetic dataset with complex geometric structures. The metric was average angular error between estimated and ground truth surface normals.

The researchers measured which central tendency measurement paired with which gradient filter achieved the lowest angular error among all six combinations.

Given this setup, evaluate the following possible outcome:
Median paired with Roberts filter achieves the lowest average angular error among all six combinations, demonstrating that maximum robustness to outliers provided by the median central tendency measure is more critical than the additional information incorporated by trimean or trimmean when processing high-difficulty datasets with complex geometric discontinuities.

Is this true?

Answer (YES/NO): NO